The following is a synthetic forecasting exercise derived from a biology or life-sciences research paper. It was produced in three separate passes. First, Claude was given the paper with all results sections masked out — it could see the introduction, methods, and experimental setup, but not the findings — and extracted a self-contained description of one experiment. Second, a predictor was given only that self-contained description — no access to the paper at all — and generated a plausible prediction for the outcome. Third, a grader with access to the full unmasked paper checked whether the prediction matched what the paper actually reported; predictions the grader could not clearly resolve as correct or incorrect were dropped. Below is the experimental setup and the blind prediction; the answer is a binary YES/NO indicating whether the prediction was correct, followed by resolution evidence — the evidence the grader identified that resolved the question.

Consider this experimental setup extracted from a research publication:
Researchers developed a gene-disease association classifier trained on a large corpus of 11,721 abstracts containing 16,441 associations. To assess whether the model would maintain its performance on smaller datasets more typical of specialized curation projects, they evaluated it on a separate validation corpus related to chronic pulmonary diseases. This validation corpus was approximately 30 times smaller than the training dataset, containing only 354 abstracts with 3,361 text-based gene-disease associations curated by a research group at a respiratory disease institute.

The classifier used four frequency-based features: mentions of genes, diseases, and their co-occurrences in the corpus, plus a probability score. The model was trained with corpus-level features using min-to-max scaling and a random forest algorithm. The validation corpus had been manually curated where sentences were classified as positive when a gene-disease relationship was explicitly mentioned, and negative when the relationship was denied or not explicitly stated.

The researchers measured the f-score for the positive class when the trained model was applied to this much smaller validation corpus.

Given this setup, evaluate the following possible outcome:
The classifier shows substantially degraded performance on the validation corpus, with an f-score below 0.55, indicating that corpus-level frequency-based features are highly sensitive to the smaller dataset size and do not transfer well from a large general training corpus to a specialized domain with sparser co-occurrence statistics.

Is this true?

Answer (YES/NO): NO